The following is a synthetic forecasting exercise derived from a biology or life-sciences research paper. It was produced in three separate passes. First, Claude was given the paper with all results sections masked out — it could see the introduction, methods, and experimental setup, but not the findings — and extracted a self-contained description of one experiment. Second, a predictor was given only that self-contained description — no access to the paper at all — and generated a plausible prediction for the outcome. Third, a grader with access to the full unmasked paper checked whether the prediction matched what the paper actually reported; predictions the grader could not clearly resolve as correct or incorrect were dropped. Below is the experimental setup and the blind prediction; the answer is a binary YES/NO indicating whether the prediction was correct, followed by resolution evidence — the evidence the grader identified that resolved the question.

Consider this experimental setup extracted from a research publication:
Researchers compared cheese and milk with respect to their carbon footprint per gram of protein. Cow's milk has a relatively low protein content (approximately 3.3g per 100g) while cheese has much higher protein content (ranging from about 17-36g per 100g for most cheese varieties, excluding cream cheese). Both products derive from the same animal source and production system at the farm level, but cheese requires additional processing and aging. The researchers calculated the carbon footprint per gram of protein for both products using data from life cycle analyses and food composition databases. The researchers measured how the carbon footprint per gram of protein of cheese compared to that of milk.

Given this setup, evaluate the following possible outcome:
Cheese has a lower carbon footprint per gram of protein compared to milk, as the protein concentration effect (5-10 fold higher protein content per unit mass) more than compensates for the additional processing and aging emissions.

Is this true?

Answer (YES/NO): NO